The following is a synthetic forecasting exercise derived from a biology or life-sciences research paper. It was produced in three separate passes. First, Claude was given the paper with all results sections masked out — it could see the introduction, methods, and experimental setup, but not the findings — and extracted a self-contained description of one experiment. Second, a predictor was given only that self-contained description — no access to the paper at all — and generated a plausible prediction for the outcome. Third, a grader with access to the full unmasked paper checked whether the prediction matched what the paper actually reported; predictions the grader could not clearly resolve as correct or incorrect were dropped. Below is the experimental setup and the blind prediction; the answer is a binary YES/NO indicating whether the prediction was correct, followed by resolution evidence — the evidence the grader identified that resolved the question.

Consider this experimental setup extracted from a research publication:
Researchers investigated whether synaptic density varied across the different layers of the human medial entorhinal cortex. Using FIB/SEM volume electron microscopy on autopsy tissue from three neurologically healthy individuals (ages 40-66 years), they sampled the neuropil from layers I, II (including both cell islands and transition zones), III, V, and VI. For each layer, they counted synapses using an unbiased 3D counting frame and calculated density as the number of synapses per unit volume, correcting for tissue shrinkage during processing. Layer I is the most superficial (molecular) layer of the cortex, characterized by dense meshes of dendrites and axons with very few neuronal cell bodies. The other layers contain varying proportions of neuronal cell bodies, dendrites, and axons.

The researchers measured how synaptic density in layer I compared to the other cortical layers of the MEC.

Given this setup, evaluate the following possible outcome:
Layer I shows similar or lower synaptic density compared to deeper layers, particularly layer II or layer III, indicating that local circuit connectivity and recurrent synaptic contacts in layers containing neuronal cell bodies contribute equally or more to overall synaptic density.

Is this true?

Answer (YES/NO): YES